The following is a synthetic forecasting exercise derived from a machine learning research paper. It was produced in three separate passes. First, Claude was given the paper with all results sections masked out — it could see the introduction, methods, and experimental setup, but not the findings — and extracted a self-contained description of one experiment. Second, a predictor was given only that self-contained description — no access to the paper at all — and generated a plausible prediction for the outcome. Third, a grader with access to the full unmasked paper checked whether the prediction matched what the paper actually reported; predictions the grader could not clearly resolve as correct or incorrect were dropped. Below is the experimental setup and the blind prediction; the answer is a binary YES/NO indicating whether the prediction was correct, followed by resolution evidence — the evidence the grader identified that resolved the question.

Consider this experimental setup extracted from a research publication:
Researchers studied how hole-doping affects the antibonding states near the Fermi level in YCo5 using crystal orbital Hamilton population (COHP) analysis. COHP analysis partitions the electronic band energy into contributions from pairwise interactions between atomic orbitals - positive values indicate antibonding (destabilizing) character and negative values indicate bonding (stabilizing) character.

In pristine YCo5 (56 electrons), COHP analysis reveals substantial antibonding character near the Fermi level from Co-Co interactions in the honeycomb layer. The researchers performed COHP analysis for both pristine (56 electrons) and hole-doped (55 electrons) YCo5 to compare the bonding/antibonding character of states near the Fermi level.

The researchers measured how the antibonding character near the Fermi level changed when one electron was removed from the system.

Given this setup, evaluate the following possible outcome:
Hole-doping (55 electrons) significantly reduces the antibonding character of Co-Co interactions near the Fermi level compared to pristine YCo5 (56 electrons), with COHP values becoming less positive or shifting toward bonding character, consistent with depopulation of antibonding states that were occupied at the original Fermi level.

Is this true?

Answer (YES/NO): YES